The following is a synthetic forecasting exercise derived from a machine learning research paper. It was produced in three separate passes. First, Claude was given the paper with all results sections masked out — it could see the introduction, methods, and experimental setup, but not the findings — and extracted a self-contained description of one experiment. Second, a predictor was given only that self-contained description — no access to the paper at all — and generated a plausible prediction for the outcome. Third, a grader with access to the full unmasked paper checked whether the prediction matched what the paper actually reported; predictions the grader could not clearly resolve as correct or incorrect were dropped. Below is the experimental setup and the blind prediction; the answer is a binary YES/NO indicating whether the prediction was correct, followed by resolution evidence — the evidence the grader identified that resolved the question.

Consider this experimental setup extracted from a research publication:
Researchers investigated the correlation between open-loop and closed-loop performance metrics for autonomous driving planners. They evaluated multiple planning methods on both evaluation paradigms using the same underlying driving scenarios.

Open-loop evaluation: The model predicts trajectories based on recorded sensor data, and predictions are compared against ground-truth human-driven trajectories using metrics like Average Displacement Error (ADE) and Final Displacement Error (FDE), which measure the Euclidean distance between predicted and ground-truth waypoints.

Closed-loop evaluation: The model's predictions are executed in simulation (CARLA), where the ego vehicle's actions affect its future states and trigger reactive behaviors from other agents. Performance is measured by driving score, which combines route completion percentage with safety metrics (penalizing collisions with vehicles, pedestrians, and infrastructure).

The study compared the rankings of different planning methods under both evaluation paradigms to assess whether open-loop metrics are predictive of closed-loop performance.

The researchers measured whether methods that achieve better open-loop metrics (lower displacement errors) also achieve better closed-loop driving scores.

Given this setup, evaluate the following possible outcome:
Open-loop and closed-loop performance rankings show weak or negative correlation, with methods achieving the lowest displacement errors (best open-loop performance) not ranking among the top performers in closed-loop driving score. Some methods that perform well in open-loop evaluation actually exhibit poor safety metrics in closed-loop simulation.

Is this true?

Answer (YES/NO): YES